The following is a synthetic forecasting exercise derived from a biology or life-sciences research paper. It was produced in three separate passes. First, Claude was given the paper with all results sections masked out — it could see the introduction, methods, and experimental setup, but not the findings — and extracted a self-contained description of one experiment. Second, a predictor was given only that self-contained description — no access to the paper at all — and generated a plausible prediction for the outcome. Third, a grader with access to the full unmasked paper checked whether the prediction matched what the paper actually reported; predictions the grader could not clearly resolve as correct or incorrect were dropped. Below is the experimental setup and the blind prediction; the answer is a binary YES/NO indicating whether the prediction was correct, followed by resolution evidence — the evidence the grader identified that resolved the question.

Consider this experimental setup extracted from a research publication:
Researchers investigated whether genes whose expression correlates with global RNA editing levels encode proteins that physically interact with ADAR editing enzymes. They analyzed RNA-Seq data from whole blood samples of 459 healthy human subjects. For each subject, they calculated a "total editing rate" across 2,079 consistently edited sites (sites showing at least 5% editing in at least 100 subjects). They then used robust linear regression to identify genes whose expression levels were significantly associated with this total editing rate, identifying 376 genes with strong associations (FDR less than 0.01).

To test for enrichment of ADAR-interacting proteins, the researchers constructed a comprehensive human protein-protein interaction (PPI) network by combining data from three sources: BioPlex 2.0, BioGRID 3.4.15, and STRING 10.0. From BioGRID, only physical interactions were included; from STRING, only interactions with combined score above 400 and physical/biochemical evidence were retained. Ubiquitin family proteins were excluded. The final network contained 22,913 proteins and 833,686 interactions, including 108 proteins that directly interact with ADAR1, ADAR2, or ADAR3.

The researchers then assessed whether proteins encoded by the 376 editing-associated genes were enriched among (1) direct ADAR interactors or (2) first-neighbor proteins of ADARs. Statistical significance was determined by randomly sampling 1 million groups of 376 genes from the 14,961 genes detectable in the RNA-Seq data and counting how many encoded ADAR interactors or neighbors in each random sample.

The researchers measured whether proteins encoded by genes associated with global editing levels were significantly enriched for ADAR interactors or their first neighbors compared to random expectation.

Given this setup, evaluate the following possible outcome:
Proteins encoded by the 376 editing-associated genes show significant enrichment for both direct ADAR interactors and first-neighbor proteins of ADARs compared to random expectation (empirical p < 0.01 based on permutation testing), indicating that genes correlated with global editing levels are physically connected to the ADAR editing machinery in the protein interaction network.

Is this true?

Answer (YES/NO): YES